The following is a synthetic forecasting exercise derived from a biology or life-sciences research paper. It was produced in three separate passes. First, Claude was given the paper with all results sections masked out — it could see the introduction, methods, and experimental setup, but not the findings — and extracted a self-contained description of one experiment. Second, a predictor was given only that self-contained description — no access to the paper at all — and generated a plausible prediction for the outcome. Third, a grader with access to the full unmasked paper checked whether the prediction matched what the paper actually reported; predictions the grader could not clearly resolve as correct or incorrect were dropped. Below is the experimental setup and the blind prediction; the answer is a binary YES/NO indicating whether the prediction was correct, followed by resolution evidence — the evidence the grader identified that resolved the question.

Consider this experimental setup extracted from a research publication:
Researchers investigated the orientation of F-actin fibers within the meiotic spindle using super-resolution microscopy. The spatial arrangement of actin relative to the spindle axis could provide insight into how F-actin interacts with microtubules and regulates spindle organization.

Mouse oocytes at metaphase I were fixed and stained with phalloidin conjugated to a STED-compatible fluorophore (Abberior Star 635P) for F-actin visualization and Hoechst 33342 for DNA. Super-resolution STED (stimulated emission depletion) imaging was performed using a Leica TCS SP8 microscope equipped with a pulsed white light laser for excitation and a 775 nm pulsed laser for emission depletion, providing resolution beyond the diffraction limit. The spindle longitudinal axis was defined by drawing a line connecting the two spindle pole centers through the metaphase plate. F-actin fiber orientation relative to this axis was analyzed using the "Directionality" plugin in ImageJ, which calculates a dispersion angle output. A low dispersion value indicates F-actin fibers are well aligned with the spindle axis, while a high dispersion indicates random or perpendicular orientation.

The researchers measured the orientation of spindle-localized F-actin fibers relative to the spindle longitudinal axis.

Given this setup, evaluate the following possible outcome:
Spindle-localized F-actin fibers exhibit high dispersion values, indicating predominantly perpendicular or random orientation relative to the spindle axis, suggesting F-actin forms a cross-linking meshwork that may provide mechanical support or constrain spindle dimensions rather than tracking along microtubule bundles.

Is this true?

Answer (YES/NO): NO